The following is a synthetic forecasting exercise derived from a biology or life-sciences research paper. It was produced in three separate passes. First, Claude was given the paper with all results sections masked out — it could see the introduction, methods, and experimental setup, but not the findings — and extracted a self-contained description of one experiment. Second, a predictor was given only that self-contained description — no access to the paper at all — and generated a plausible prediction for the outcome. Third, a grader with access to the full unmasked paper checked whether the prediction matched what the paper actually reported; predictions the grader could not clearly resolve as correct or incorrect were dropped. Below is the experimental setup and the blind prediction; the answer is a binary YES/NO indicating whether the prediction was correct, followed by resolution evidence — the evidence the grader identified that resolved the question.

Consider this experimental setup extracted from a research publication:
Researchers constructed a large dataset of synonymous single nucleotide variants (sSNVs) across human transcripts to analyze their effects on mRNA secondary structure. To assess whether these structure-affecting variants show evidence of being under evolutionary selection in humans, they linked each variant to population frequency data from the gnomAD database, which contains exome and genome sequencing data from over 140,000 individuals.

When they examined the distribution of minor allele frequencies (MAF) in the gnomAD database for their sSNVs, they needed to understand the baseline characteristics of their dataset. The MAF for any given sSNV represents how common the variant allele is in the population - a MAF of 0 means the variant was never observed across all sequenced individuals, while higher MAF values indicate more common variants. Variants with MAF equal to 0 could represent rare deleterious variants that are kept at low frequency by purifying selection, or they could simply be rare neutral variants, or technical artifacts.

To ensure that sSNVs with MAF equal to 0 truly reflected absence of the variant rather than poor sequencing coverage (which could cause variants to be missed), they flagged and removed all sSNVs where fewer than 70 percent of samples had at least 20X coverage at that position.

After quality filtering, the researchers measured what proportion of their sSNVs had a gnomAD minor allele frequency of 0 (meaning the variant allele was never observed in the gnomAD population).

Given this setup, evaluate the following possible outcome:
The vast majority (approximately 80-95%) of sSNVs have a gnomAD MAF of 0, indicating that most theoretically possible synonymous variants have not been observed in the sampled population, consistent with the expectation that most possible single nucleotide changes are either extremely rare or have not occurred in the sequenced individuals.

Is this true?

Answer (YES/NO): YES